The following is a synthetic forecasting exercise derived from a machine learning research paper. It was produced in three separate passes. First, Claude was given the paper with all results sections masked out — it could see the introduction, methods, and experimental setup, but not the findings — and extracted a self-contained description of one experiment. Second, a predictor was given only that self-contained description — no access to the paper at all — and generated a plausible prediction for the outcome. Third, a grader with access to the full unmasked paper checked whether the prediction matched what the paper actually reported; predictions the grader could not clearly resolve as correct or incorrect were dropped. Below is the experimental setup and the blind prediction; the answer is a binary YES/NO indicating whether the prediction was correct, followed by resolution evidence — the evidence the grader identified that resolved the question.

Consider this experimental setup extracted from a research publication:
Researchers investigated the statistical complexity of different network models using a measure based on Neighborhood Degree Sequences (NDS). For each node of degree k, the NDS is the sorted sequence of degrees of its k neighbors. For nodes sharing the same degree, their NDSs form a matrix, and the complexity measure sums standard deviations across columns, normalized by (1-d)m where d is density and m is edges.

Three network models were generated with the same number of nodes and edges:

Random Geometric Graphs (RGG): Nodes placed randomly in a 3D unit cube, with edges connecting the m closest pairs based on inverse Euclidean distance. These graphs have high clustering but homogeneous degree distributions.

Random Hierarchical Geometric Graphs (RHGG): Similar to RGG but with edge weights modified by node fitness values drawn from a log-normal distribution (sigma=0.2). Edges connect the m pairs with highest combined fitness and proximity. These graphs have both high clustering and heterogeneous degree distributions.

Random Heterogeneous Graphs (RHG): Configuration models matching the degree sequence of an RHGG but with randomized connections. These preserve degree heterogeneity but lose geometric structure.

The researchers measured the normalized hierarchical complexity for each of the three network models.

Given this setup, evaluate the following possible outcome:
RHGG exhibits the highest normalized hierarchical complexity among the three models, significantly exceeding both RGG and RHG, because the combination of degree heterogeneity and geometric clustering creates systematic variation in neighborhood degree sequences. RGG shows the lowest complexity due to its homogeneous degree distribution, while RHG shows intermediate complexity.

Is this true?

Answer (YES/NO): NO